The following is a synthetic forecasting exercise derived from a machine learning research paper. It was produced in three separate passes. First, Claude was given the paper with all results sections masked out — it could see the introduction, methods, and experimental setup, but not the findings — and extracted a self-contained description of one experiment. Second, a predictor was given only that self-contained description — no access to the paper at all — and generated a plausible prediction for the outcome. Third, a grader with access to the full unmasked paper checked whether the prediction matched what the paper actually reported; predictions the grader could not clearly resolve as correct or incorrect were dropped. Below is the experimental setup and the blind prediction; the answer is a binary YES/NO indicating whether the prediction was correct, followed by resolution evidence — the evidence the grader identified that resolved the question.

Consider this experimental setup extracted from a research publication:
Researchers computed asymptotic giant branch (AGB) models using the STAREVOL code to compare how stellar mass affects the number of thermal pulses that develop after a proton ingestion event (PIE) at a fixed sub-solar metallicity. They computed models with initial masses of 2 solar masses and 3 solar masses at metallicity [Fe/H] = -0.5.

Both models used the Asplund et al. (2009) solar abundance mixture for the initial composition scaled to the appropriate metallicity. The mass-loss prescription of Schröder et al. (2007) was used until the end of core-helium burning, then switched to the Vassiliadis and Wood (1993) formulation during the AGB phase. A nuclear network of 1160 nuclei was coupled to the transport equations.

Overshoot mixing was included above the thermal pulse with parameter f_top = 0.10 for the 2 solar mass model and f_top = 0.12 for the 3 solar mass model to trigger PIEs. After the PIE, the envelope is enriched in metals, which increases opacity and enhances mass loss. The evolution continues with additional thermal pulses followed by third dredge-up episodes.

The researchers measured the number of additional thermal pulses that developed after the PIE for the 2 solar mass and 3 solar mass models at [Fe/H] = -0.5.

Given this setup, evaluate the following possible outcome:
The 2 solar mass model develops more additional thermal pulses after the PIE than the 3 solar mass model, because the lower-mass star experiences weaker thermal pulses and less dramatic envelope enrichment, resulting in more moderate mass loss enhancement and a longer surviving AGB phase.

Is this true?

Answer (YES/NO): NO